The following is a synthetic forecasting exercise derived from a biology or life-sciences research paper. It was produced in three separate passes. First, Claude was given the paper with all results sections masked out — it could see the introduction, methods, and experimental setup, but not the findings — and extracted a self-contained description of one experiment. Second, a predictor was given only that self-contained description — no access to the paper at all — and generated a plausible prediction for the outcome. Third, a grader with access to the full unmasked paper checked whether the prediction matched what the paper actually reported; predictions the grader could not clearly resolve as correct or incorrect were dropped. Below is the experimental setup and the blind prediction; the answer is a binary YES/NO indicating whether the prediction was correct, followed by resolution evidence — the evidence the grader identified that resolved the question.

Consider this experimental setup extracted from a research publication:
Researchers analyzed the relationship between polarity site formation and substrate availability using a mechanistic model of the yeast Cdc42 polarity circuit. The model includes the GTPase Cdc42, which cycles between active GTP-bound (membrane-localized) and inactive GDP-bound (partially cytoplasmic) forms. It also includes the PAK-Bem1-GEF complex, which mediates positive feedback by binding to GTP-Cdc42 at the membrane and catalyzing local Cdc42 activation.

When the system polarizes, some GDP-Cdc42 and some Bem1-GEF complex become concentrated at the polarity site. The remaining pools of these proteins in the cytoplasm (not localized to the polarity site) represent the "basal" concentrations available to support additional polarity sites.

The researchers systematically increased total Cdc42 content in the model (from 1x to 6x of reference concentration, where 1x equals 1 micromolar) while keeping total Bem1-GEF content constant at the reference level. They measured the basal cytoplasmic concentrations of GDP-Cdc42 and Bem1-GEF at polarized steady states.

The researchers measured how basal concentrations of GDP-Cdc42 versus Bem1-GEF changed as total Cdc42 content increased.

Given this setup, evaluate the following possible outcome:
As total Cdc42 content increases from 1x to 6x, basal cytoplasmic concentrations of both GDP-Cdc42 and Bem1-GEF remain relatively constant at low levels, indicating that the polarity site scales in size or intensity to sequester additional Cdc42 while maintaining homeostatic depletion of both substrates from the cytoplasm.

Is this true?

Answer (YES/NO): NO